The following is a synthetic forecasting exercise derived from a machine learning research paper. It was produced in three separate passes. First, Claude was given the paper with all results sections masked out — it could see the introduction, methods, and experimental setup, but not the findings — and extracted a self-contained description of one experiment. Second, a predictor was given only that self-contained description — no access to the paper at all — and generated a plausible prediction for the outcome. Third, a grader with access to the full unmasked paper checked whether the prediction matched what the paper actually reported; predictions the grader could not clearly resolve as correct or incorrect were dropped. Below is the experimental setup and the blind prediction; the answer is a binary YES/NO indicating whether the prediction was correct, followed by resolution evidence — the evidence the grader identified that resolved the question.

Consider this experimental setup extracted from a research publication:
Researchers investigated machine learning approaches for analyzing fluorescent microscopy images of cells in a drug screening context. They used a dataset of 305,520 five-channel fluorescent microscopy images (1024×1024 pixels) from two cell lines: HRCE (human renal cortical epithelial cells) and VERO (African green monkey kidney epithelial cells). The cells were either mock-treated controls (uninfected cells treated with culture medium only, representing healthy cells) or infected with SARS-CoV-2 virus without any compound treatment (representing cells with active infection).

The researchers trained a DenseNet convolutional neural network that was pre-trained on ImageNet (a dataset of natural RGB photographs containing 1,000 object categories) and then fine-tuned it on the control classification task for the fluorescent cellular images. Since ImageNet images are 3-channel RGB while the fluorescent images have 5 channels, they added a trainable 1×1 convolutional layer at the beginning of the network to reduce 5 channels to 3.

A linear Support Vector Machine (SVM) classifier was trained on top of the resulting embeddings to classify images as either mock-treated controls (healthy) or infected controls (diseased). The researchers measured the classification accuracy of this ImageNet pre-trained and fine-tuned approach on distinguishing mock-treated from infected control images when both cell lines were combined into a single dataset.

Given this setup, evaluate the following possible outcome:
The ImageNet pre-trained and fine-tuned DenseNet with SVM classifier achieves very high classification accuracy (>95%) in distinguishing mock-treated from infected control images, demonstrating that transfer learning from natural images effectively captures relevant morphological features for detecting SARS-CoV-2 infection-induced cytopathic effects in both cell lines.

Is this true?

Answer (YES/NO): NO